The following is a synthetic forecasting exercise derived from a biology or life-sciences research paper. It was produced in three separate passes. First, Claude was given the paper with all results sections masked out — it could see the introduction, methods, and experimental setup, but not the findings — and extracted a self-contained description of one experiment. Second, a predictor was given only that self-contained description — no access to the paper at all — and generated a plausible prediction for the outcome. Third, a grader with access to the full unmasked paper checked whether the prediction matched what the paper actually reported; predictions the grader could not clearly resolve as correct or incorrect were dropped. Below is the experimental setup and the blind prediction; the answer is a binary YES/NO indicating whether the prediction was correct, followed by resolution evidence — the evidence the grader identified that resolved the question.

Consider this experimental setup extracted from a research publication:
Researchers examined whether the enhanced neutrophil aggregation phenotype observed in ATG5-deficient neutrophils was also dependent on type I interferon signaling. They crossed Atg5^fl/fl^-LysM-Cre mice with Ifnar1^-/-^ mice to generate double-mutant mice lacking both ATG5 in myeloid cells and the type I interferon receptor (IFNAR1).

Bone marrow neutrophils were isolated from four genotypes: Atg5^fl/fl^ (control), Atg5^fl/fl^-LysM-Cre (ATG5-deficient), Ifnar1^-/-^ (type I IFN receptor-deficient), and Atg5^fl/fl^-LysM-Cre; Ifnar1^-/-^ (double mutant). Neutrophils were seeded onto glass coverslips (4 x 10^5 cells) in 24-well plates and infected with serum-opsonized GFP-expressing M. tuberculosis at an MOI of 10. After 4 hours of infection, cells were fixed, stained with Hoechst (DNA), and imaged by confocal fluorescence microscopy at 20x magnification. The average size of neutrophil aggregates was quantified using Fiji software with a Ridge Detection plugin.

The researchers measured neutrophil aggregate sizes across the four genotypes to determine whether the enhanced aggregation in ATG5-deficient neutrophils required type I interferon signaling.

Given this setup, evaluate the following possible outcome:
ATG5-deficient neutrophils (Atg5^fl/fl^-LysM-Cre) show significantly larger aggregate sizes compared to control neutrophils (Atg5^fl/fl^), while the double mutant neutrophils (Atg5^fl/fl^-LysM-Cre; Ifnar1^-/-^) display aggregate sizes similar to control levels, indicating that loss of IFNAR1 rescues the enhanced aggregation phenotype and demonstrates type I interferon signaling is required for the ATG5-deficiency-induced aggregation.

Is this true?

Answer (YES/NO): YES